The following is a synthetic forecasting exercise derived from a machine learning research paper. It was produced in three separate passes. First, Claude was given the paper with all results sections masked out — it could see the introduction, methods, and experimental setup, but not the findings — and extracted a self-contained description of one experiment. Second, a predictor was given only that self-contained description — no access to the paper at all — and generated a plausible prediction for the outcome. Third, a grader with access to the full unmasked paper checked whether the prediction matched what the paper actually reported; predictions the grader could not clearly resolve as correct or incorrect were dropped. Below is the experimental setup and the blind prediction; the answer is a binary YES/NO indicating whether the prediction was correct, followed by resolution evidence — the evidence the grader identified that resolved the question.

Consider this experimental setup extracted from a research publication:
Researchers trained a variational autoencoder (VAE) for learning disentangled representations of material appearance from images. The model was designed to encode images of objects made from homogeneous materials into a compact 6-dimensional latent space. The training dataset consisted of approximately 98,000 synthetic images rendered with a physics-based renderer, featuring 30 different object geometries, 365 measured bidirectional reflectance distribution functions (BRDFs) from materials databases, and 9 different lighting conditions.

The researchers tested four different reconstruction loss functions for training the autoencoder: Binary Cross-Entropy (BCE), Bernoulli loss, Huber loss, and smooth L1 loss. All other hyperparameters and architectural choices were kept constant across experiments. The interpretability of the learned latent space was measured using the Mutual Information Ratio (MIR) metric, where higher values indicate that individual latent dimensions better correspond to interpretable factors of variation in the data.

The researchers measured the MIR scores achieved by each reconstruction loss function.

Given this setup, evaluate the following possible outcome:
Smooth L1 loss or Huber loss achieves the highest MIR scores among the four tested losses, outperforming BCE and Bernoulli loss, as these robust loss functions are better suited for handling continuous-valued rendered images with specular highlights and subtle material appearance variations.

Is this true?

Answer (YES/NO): YES